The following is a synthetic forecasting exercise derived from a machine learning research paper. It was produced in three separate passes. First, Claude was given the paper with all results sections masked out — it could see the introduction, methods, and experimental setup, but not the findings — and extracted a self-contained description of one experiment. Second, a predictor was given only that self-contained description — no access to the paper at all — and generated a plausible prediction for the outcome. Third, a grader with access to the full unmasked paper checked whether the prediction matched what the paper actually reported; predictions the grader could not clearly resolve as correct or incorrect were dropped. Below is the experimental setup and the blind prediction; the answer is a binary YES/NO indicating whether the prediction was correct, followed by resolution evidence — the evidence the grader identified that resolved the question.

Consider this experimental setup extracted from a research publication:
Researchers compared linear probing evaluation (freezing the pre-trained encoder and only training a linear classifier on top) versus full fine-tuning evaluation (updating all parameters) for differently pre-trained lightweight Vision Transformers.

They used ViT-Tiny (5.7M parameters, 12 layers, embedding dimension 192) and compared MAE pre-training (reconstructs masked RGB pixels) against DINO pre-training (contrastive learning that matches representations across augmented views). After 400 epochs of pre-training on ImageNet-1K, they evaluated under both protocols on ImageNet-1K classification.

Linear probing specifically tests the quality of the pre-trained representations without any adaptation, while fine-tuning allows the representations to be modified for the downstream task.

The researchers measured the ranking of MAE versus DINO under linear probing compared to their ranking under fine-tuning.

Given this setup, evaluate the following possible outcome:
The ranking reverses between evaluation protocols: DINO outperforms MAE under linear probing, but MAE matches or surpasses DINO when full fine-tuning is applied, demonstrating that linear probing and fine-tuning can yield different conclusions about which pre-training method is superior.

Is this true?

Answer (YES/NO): YES